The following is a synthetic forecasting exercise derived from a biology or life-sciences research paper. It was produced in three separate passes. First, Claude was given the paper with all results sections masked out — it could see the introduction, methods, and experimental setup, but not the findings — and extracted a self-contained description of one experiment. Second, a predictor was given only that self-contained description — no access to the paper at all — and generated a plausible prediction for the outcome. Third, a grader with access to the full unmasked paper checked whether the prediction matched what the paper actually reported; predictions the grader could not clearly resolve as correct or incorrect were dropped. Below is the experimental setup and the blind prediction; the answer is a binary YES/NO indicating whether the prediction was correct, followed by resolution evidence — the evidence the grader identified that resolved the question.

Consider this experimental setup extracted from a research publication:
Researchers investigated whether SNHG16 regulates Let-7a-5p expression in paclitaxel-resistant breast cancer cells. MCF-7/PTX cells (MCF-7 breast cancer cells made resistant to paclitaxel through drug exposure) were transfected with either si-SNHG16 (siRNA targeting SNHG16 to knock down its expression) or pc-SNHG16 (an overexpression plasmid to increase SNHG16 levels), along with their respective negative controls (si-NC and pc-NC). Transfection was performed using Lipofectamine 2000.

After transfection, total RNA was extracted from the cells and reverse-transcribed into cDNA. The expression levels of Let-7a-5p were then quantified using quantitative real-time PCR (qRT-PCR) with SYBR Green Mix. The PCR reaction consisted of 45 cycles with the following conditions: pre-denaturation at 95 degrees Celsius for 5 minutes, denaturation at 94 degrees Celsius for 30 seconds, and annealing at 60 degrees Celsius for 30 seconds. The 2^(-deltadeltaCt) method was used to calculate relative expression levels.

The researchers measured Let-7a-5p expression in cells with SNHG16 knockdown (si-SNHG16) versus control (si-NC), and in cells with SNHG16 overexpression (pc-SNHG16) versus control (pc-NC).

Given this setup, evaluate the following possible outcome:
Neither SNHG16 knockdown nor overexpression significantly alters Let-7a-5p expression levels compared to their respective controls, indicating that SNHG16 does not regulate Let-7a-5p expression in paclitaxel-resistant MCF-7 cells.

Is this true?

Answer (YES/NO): NO